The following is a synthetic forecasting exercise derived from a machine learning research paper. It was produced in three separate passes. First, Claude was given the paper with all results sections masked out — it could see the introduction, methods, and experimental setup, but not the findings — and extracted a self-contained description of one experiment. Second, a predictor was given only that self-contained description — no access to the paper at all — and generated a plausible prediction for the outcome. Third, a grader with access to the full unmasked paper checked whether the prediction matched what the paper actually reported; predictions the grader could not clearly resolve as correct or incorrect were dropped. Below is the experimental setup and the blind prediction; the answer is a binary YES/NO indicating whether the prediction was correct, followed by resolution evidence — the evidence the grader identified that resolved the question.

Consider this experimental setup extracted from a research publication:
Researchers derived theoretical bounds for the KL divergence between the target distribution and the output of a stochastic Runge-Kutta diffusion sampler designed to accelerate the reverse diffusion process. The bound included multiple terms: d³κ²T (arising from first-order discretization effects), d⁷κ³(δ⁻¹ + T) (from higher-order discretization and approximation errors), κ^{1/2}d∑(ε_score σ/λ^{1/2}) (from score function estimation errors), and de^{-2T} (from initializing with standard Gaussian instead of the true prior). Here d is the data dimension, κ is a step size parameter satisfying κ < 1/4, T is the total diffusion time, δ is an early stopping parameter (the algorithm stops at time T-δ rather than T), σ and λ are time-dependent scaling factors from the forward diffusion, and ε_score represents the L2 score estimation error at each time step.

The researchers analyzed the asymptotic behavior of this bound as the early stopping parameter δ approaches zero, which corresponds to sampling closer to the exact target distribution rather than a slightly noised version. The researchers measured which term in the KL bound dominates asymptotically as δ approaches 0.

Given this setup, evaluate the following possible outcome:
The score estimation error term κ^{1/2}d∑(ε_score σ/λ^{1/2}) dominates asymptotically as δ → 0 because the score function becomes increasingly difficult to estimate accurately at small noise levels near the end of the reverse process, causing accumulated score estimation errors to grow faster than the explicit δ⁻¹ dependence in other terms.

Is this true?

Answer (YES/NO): NO